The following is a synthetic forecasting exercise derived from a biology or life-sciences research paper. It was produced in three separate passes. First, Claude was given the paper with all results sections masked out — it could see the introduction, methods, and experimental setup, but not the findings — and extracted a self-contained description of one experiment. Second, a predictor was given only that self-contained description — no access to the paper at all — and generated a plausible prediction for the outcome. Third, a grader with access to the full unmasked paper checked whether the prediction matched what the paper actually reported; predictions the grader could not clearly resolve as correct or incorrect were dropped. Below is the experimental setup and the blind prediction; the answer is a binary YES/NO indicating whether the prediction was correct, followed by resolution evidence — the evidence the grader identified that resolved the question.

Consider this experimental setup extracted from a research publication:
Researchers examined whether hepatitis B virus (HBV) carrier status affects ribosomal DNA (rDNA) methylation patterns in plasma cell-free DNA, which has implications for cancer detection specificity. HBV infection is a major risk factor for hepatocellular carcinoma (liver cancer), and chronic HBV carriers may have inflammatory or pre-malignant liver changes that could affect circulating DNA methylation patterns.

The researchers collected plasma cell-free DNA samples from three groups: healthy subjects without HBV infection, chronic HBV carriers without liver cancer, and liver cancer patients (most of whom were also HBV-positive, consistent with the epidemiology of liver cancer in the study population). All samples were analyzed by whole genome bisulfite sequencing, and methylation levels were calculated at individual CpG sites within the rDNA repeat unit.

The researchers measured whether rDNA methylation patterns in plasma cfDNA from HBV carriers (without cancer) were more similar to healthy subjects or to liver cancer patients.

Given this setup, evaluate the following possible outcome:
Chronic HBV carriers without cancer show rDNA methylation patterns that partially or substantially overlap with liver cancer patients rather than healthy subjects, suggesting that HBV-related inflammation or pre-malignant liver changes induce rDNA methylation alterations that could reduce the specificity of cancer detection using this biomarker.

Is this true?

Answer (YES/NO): NO